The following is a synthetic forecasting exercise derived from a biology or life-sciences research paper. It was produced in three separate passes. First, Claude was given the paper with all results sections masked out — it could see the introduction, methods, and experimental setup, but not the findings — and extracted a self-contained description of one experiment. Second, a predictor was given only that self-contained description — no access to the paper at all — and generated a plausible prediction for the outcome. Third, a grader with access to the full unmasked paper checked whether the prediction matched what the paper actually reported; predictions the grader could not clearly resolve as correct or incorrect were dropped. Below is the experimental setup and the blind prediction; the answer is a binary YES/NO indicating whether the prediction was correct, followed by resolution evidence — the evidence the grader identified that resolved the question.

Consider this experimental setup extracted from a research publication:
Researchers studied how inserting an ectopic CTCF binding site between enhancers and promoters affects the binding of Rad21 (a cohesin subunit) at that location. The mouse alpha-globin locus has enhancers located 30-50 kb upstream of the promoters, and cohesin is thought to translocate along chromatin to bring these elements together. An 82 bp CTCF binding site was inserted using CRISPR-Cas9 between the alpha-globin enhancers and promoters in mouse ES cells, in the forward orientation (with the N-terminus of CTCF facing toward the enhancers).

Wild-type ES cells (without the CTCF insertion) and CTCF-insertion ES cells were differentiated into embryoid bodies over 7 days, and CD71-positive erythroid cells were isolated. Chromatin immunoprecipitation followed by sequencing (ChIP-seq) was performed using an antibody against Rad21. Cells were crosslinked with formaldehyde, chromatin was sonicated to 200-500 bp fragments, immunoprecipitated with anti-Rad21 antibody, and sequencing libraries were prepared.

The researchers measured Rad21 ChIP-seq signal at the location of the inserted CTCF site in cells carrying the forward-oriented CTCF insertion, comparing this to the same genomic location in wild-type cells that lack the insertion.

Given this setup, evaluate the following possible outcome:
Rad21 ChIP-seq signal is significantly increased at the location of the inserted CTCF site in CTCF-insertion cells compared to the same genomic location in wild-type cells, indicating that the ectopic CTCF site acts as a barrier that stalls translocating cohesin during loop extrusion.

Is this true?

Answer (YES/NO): YES